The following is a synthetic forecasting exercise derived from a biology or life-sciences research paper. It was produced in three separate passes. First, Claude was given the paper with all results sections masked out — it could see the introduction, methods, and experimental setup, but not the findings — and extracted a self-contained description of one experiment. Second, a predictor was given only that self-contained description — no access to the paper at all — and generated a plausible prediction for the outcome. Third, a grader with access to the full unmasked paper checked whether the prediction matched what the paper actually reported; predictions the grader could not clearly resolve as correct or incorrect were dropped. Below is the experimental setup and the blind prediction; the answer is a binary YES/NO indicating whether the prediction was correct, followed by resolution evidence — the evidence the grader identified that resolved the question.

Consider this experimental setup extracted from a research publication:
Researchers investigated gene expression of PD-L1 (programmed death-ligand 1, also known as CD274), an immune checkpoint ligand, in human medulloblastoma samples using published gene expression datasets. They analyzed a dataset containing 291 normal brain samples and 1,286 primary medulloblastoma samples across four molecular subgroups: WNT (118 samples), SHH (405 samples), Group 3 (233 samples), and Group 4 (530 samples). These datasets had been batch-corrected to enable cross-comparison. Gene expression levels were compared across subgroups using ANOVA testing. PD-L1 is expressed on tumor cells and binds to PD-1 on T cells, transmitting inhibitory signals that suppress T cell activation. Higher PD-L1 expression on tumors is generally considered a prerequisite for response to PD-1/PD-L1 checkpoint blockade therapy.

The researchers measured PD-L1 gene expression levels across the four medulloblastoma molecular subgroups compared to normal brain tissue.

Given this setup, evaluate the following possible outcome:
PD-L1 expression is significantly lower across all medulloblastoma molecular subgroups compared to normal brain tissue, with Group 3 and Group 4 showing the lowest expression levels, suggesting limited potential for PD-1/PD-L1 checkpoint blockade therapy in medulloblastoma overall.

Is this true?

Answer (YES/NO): NO